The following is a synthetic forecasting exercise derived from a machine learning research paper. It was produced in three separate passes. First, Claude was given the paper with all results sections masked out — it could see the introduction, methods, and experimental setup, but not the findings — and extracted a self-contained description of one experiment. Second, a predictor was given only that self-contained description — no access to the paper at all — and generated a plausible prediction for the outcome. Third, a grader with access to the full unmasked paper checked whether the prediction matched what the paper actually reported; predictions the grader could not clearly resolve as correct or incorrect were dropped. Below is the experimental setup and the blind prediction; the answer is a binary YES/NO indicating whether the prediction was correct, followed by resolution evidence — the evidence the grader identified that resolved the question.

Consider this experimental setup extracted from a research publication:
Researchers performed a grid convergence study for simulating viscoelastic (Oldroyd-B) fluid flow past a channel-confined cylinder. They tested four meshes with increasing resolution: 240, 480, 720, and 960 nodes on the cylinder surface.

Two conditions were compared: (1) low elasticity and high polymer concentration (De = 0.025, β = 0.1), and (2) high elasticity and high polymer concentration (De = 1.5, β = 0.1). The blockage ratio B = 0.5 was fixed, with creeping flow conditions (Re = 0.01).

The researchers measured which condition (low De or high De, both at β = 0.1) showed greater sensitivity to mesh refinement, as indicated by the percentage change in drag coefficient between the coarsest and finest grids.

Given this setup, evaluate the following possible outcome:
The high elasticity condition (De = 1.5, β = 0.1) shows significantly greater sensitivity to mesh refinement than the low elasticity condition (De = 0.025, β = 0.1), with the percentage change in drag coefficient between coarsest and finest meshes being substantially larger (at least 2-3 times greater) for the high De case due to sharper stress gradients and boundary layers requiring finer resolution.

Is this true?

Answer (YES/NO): YES